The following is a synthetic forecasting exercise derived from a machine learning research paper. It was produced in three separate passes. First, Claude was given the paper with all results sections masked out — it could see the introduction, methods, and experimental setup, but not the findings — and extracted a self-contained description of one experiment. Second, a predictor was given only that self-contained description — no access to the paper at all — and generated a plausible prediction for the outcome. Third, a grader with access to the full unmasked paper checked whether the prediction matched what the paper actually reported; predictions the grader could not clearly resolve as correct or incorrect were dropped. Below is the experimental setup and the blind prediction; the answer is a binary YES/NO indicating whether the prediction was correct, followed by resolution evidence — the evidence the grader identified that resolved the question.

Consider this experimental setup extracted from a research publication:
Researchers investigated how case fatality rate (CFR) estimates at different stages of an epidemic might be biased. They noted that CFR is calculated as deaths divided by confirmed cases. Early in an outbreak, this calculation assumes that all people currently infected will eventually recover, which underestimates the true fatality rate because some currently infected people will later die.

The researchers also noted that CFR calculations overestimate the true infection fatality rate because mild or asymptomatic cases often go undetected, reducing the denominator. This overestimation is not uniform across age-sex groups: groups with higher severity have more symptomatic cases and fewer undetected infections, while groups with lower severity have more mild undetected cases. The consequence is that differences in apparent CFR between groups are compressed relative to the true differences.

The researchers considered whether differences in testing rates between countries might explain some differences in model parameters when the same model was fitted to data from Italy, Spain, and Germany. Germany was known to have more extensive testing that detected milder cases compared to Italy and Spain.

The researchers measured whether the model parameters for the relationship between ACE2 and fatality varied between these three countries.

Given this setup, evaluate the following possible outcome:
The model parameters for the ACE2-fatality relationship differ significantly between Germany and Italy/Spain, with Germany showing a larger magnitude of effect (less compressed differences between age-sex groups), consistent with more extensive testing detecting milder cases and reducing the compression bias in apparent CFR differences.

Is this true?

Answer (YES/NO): NO